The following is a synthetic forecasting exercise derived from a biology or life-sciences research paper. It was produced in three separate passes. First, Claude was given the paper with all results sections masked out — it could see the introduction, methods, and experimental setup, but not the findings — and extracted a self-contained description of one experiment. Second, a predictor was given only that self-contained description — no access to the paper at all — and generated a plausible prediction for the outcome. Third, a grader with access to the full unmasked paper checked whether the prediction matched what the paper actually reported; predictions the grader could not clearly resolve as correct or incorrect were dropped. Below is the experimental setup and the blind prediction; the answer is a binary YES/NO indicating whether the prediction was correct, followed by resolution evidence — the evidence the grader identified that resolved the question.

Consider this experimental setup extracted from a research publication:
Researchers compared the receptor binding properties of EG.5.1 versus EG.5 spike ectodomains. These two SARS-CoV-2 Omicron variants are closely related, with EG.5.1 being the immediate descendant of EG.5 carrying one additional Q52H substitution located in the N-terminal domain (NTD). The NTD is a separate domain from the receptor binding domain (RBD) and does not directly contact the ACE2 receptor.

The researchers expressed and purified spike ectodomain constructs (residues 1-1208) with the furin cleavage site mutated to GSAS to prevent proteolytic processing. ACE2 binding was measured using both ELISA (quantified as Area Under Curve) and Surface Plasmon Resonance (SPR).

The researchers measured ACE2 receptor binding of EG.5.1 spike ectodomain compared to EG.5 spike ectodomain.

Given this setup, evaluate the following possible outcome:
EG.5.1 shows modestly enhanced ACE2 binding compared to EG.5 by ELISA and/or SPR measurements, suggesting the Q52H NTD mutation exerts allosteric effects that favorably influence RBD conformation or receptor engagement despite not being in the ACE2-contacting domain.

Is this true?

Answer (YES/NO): NO